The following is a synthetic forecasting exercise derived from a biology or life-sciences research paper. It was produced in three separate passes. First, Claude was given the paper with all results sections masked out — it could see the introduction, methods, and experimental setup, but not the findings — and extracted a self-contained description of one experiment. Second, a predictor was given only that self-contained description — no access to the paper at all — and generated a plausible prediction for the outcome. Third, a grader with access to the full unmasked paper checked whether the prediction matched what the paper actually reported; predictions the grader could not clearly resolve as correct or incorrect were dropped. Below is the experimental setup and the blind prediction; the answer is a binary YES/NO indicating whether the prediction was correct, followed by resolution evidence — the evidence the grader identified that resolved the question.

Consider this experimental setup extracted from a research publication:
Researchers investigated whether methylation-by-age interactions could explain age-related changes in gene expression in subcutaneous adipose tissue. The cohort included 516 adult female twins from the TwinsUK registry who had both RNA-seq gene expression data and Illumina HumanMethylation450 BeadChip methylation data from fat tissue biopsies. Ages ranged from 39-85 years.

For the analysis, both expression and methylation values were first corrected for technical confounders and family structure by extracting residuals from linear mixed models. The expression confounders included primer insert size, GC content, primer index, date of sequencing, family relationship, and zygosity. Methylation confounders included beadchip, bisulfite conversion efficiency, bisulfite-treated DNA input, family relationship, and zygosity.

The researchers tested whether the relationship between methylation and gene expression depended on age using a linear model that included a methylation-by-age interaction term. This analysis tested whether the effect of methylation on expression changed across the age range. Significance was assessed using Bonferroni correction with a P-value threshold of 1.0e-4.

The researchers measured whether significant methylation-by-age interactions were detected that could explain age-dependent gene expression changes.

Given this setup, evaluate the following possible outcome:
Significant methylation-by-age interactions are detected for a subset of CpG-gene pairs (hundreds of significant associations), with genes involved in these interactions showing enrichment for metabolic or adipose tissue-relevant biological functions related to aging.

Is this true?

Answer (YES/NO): NO